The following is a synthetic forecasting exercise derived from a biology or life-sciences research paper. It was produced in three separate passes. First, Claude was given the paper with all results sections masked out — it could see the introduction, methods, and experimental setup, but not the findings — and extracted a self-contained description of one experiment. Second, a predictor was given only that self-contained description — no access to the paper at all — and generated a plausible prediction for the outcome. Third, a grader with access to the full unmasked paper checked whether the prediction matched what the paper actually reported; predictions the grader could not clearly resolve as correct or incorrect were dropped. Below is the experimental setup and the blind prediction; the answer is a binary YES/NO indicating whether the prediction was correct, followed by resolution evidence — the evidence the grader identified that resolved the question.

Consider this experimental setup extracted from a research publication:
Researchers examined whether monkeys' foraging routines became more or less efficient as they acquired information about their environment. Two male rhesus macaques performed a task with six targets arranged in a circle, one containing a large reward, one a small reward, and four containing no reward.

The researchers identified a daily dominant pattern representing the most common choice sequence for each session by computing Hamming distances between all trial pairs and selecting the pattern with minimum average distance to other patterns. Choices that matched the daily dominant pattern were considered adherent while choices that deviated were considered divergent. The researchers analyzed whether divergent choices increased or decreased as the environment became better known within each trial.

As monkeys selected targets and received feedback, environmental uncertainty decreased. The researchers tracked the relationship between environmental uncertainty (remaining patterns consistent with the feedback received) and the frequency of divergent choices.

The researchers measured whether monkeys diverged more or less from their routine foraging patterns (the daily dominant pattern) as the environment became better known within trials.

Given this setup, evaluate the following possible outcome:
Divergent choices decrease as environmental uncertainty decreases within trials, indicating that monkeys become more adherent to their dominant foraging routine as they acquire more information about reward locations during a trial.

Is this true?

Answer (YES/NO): NO